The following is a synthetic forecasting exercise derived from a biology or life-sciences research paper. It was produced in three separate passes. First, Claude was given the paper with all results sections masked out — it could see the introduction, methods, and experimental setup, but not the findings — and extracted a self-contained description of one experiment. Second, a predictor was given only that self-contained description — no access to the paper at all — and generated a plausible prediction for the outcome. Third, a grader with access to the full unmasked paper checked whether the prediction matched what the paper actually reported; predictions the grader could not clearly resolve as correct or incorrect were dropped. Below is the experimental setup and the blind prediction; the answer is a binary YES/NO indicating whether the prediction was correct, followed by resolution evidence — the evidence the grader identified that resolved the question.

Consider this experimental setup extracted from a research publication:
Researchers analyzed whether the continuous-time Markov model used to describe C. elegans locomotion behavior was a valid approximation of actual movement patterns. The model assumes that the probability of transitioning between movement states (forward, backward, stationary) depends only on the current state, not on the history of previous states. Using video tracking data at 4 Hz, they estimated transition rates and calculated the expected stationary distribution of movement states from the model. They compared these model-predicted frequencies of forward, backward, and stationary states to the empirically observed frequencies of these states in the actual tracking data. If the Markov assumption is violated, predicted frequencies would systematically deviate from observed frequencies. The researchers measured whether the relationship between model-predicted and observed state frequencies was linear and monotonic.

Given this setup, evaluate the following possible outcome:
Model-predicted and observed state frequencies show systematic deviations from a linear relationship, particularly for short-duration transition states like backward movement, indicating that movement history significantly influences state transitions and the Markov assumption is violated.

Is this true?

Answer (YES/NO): NO